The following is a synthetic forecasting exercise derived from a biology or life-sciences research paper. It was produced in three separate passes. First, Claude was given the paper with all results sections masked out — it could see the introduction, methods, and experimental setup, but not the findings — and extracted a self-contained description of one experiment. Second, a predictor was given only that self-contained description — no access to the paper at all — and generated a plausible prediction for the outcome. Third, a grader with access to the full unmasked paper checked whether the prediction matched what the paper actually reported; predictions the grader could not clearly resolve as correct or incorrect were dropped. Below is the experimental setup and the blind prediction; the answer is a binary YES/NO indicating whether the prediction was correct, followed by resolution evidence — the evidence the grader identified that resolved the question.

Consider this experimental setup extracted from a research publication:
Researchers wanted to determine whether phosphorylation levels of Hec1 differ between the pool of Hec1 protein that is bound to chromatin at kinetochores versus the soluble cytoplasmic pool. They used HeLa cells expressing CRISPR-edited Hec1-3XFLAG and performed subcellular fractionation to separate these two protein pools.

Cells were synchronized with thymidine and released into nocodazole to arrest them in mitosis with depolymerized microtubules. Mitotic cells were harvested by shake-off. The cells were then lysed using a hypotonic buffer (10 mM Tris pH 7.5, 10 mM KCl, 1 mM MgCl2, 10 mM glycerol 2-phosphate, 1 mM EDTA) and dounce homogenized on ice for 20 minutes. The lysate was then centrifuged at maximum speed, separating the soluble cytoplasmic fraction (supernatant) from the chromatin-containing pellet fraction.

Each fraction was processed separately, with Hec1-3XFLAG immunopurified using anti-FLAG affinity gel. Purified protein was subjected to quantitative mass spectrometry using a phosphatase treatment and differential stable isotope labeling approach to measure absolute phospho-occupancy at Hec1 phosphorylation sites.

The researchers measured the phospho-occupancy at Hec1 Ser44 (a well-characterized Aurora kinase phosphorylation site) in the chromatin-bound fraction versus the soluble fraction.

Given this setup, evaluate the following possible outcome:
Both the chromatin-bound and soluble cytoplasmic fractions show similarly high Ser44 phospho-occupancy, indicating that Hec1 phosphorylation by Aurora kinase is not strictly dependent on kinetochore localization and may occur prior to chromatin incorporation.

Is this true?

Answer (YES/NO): NO